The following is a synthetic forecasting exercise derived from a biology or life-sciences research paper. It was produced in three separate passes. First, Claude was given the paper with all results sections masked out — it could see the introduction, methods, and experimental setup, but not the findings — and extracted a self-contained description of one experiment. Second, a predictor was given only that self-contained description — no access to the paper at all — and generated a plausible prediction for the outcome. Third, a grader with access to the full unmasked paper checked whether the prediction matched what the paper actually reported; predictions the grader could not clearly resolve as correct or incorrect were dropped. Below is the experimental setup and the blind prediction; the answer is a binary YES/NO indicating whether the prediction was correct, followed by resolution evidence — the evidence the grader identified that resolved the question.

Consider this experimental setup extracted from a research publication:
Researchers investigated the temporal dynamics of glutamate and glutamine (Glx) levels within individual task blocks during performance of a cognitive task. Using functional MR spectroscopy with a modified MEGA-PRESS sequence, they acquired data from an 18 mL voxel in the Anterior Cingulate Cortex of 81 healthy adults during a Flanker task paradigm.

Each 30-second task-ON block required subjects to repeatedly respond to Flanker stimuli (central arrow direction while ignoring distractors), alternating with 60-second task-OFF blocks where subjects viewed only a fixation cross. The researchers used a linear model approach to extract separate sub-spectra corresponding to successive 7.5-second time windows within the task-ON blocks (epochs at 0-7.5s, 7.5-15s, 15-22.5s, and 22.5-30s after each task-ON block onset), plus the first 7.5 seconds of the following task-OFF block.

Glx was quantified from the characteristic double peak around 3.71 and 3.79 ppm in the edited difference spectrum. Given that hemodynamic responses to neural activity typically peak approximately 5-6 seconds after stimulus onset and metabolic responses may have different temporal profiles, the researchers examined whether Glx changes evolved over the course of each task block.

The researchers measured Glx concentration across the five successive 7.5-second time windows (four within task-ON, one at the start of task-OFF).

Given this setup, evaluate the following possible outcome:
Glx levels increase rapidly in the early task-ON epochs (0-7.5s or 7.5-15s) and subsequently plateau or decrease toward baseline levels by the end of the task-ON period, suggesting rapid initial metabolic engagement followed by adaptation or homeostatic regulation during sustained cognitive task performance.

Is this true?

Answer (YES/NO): NO